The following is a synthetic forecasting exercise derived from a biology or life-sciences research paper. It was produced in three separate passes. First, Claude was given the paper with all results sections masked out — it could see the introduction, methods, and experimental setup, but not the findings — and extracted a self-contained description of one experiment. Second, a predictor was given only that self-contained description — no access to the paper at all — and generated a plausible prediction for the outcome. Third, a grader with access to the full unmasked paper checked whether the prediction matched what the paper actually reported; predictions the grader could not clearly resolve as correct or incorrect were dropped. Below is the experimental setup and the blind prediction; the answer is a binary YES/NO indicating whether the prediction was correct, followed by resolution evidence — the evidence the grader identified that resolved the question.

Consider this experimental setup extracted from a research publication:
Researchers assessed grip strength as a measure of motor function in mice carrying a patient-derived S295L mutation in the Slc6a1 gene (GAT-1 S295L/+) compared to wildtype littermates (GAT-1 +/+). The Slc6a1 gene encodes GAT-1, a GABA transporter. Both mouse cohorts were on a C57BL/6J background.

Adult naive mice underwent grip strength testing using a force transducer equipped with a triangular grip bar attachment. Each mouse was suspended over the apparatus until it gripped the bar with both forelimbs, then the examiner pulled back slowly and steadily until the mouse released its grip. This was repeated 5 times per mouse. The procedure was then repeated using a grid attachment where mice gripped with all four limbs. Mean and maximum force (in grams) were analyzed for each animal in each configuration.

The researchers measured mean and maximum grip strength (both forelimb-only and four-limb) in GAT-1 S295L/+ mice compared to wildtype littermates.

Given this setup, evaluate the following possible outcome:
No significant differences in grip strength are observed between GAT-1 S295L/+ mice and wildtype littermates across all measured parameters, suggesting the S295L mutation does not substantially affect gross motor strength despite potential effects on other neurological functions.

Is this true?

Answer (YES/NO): NO